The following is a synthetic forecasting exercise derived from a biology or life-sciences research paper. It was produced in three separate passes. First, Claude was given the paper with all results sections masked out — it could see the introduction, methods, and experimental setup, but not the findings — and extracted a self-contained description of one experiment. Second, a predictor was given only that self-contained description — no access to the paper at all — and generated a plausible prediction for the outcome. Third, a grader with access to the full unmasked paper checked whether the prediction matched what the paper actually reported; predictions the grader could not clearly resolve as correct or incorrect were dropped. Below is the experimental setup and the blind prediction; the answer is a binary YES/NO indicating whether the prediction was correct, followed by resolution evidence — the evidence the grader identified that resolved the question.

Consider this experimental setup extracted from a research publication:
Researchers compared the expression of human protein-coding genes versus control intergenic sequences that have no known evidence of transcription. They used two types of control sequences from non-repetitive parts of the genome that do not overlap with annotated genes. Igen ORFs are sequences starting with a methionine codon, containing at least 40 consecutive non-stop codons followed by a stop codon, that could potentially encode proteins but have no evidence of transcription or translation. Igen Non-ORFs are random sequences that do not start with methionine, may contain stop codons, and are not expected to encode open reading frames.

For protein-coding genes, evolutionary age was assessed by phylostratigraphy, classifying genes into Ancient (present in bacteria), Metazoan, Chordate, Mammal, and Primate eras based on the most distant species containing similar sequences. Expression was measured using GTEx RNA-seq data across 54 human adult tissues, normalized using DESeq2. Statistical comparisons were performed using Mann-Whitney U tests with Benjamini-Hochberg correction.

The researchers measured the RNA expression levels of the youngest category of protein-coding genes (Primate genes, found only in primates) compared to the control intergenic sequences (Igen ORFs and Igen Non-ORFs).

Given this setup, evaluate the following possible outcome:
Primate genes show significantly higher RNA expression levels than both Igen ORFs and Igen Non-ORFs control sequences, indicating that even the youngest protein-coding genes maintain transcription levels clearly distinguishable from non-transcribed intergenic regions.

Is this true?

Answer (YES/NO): YES